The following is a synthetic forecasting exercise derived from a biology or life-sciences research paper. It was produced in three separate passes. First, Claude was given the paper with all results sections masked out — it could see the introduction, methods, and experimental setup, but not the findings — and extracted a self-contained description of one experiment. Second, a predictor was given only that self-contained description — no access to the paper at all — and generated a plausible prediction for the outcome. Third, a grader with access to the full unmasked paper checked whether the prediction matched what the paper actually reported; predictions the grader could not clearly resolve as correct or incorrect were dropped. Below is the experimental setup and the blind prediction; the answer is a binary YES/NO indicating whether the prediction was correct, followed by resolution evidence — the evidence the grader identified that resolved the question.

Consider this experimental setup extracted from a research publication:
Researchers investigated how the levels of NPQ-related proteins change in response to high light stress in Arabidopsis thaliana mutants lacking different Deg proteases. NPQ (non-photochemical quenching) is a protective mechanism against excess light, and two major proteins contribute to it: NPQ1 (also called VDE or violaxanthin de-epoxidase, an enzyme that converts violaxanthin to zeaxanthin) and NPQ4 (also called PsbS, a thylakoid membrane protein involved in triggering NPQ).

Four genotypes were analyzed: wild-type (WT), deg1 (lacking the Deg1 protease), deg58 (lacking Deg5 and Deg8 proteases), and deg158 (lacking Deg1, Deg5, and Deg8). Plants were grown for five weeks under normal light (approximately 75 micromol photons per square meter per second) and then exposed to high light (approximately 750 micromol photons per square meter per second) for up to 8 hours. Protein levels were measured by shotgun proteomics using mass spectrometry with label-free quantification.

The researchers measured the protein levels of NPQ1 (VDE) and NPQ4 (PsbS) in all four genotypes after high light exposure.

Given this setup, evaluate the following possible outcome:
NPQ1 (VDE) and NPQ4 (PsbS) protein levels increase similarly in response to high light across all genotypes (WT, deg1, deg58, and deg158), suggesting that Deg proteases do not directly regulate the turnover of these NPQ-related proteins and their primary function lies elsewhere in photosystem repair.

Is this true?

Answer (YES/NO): NO